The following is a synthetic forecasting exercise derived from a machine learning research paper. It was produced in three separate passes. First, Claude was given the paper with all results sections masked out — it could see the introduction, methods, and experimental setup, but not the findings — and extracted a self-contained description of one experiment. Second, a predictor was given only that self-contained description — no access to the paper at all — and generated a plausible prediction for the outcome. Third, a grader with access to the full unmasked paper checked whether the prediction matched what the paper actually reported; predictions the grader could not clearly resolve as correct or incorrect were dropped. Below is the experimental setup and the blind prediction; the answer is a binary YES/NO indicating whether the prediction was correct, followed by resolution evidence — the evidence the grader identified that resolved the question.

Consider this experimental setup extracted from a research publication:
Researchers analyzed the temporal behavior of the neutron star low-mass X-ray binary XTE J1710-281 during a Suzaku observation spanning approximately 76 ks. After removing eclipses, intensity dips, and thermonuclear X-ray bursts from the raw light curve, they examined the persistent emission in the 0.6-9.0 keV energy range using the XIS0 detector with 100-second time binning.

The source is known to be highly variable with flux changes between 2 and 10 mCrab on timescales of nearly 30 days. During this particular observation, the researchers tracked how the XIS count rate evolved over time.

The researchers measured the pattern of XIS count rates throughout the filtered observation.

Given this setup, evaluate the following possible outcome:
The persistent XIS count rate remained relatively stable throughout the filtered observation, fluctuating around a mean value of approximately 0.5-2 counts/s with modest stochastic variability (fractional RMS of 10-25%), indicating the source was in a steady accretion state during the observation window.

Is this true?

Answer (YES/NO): NO